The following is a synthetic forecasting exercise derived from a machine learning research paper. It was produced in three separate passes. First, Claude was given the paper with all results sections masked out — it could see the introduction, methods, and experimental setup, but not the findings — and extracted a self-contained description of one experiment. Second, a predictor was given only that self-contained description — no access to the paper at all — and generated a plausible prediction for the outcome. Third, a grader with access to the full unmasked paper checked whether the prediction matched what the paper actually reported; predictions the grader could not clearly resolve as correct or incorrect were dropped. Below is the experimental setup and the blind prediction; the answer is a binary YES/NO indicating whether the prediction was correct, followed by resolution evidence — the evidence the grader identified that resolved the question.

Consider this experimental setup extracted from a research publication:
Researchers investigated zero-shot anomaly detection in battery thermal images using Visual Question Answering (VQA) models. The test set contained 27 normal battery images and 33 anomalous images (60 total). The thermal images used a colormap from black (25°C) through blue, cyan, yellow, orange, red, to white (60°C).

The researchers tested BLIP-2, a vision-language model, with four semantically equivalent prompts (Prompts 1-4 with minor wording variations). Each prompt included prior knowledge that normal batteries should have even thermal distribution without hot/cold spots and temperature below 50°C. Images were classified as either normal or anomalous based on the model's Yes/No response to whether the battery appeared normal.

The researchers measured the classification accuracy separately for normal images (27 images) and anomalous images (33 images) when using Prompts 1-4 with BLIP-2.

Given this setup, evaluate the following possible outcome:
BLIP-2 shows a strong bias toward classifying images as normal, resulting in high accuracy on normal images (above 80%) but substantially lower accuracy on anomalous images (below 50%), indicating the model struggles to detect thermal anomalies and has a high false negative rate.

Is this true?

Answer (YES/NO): NO